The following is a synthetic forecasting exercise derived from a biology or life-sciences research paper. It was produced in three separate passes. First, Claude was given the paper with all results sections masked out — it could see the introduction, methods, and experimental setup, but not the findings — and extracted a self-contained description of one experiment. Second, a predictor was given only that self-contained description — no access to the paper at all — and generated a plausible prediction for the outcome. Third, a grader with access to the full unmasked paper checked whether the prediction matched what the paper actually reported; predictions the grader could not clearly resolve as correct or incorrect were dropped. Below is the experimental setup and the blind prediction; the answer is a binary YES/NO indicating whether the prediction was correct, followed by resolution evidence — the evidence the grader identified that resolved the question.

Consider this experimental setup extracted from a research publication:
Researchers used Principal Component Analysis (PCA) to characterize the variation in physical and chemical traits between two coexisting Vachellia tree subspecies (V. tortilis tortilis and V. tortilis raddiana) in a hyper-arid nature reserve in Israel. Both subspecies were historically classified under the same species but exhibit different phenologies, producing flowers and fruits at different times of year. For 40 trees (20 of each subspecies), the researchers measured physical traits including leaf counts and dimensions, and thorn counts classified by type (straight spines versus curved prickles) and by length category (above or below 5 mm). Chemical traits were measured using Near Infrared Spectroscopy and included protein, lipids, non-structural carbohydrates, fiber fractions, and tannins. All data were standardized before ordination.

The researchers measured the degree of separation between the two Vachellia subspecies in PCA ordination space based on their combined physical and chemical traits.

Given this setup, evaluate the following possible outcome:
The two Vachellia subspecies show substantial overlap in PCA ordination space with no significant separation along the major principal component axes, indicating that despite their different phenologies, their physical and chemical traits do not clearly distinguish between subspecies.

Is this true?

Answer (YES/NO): NO